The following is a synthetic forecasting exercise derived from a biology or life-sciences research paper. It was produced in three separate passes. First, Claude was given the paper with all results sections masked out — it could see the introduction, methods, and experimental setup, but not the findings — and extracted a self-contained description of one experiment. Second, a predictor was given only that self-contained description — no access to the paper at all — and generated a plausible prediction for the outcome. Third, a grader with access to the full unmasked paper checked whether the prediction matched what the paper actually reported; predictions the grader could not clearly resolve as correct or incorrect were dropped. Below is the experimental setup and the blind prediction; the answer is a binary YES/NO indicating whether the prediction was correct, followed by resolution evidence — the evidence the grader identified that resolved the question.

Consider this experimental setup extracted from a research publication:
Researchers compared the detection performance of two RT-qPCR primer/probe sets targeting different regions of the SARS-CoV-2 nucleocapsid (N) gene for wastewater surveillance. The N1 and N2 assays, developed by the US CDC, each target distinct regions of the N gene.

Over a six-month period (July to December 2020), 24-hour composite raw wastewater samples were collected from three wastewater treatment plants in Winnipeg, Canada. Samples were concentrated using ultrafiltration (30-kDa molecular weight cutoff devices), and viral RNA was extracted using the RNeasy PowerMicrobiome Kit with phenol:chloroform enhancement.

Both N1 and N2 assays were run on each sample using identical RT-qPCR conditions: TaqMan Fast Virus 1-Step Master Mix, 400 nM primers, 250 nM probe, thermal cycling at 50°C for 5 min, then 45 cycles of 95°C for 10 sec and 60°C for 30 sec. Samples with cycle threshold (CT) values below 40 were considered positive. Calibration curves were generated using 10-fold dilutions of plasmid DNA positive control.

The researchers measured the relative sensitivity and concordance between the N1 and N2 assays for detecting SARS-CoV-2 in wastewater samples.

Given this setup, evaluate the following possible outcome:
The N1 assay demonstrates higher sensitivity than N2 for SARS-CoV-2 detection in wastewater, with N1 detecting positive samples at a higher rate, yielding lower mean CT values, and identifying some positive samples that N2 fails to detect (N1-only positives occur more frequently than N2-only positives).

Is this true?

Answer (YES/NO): NO